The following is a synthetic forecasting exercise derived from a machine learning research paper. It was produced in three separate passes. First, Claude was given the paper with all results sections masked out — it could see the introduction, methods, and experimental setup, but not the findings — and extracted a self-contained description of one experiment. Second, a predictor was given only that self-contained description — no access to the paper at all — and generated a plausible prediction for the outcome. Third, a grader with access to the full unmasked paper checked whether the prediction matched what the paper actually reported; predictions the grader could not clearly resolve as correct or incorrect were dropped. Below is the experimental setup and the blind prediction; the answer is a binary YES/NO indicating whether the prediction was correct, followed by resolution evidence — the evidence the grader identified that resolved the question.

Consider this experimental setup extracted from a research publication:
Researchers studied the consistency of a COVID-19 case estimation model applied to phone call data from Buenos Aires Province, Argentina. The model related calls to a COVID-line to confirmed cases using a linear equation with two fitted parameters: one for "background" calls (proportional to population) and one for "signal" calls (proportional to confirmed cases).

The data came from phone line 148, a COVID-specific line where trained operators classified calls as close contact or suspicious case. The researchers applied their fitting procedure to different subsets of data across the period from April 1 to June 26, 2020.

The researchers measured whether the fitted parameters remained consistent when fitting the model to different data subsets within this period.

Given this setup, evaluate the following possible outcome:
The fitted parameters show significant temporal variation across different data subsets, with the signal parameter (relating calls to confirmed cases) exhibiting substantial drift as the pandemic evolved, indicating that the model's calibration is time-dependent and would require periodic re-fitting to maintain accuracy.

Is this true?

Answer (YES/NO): NO